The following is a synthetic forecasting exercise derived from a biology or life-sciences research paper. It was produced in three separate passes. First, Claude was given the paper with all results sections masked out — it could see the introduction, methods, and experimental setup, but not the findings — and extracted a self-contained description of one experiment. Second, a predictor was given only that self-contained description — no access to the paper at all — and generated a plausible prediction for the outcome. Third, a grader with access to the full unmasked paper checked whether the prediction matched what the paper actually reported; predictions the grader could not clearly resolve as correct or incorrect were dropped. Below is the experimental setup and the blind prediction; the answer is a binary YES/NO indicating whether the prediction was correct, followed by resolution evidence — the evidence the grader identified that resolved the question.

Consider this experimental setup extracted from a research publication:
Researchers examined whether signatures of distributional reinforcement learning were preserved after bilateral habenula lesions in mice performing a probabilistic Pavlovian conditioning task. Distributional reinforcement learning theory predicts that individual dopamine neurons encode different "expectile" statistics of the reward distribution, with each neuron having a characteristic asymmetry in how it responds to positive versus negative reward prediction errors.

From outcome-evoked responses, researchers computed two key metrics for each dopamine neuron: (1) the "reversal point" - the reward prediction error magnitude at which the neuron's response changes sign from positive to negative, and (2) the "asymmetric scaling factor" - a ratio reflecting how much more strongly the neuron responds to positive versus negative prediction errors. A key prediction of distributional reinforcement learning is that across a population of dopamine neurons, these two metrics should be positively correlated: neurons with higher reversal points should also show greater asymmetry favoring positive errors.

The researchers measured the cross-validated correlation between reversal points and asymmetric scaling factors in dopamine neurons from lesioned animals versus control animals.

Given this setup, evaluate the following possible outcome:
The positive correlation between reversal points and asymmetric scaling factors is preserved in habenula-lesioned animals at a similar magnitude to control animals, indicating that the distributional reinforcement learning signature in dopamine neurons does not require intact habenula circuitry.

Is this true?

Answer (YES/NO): YES